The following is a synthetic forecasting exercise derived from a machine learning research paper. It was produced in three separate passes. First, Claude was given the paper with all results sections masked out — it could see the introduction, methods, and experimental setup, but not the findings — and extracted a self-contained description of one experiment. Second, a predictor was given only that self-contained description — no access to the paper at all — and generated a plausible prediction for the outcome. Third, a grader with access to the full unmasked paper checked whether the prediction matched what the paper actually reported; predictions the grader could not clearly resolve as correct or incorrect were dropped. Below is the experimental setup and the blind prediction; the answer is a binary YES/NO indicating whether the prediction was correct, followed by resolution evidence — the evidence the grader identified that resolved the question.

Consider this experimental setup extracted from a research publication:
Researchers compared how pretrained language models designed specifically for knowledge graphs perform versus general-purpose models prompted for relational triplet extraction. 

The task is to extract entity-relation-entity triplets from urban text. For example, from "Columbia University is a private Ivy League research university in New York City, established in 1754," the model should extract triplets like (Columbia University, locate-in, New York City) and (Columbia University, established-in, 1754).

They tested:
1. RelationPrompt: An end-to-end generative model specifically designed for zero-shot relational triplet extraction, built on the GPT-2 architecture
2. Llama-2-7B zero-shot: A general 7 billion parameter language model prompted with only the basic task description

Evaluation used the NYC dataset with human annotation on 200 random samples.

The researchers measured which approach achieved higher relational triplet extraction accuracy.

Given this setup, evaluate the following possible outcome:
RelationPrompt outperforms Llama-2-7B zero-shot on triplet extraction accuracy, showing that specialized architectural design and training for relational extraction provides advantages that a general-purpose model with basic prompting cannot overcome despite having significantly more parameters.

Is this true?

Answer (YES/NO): NO